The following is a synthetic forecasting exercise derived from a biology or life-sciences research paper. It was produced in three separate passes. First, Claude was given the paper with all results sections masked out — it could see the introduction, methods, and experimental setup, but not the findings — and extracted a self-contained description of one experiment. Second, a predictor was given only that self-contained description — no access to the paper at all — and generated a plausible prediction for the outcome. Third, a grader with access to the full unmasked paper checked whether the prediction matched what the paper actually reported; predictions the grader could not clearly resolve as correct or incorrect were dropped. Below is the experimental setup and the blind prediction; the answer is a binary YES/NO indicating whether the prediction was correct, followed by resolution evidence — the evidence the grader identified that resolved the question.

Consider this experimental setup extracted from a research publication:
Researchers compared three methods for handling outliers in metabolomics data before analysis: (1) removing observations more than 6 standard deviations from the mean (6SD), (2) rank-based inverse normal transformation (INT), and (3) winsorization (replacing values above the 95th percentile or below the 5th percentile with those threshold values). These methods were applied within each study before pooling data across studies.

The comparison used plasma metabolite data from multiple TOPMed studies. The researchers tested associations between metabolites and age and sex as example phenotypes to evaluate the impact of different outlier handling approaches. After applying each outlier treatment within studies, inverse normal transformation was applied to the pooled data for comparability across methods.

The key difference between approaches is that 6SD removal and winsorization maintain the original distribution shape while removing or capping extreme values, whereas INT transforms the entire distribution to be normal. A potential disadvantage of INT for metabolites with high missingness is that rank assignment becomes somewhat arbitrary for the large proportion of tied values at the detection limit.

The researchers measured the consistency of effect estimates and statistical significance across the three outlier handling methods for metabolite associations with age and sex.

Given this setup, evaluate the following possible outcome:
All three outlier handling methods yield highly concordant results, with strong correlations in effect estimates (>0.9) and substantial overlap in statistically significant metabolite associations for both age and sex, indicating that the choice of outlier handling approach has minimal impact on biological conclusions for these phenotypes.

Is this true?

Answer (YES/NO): YES